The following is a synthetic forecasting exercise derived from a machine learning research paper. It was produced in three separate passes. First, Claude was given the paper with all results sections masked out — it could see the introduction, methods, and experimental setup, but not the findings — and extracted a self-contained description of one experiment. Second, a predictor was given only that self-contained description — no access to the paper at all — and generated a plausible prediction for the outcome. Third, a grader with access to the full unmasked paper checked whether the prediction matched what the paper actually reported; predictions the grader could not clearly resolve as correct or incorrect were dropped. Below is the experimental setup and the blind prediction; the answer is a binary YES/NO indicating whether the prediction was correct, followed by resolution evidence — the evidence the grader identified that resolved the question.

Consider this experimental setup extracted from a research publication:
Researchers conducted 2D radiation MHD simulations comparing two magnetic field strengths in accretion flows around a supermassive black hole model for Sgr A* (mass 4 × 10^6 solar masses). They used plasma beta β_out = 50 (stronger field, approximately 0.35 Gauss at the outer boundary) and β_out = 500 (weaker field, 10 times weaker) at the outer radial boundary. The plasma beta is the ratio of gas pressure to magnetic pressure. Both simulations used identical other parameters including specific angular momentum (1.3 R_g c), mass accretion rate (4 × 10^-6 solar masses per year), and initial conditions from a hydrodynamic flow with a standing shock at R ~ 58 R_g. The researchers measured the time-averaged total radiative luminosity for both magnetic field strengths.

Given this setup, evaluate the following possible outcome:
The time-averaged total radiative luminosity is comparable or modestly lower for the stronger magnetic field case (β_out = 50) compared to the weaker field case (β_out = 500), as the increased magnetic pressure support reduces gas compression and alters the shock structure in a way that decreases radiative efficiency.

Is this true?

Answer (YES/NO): YES